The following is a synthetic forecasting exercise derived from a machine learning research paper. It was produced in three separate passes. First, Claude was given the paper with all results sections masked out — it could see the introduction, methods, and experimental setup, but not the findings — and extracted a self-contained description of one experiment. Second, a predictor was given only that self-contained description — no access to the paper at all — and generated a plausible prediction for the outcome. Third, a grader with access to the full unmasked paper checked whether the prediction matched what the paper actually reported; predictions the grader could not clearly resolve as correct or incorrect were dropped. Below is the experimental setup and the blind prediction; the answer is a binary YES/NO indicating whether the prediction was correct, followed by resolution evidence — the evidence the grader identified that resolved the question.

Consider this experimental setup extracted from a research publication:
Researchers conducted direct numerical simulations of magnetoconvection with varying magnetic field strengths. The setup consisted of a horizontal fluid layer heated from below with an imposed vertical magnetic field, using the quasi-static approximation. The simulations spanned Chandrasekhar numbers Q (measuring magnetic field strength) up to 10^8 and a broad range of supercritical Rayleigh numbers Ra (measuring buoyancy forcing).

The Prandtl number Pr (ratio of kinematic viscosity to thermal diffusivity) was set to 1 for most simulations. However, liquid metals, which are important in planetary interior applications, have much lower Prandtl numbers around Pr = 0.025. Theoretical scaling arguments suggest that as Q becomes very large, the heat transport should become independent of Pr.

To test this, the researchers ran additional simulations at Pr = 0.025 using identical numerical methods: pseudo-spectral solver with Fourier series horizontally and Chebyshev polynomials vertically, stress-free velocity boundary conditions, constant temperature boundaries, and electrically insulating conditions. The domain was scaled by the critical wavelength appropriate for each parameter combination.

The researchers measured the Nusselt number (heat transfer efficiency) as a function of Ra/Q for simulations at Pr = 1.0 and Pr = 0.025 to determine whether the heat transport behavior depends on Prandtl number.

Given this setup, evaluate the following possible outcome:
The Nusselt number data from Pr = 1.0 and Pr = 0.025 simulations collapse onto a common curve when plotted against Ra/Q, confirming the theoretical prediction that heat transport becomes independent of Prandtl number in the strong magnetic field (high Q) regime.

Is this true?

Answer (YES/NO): YES